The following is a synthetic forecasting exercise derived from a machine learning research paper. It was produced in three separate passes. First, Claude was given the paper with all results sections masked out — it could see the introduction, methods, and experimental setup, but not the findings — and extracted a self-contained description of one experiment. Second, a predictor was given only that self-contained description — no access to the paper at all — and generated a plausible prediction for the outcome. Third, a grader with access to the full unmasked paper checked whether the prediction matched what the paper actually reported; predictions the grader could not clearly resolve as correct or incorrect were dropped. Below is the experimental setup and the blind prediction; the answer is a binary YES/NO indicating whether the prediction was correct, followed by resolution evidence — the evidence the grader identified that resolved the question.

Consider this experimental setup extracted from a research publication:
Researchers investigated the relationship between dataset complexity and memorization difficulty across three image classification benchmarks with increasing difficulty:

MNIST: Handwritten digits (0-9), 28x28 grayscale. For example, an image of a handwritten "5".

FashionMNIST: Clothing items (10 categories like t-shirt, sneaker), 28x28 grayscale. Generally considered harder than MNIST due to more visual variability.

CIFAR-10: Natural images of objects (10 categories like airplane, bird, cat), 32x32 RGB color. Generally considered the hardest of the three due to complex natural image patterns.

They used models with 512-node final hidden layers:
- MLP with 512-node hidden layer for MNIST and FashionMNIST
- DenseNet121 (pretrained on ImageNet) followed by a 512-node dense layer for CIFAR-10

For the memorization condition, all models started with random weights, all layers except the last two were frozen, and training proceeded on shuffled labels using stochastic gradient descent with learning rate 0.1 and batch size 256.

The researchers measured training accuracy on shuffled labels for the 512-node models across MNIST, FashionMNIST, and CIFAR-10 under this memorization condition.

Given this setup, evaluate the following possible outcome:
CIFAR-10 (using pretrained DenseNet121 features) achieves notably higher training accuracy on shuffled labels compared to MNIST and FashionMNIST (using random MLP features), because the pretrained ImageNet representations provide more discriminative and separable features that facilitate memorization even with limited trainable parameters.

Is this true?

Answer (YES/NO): NO